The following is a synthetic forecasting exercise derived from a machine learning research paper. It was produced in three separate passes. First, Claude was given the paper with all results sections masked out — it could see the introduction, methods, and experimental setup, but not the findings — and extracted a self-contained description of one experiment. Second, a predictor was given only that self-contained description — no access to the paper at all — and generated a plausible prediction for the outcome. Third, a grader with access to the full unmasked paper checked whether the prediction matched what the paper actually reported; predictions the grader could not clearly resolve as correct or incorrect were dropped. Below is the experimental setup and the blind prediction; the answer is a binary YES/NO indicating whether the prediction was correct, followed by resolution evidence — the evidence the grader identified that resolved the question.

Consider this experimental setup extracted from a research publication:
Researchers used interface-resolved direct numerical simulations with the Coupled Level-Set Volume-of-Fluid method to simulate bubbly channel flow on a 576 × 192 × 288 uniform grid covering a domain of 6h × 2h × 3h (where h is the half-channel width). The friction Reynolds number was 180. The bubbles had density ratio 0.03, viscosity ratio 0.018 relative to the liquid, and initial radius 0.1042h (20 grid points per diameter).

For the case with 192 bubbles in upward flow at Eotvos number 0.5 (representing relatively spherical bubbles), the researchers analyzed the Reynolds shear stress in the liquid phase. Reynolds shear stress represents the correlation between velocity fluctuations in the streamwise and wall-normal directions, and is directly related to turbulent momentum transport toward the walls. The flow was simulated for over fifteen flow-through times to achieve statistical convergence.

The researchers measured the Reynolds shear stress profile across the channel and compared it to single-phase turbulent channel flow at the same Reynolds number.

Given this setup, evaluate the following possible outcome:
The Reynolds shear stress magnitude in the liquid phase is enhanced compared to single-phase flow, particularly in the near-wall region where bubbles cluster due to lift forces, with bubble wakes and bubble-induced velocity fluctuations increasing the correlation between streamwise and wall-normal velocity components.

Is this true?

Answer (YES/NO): NO